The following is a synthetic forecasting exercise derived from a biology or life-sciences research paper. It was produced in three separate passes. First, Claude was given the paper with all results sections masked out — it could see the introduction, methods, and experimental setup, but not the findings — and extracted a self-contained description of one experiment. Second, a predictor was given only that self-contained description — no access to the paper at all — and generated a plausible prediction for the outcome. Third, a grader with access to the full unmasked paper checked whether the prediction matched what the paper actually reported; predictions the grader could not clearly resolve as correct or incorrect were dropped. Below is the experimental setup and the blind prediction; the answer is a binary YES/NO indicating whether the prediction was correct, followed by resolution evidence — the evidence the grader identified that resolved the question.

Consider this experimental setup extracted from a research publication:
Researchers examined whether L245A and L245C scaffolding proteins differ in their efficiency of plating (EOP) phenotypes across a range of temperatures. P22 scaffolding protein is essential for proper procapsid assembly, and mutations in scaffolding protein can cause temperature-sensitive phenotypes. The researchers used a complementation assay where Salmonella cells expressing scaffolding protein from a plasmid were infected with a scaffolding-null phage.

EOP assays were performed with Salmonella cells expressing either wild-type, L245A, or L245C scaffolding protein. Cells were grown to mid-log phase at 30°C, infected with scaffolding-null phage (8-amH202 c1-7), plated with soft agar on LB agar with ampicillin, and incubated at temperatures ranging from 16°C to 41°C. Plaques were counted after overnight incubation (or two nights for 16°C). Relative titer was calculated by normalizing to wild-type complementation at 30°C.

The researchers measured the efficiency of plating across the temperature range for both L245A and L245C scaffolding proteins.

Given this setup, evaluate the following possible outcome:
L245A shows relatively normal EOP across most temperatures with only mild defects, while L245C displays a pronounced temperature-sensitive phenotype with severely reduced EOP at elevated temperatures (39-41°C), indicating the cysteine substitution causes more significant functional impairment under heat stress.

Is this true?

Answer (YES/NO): NO